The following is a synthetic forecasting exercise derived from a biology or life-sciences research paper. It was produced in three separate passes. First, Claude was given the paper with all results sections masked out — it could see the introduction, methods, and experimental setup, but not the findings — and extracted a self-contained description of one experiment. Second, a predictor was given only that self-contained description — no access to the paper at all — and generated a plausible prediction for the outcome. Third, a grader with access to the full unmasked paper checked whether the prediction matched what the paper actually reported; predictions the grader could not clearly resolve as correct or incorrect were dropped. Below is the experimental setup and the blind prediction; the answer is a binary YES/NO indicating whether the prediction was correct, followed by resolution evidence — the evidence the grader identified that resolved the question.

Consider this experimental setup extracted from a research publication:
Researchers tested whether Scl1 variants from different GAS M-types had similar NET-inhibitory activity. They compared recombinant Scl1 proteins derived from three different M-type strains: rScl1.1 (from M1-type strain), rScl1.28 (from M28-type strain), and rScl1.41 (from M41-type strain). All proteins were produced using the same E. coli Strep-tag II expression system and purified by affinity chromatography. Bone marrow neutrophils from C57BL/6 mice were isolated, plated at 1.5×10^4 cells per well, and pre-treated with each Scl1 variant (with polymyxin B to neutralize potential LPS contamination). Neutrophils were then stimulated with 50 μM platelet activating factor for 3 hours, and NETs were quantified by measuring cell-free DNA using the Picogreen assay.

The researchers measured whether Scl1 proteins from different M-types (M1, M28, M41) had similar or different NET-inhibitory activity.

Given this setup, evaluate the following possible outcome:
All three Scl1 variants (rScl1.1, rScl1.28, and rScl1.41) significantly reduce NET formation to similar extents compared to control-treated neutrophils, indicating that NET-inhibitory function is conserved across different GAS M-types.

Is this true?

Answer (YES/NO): NO